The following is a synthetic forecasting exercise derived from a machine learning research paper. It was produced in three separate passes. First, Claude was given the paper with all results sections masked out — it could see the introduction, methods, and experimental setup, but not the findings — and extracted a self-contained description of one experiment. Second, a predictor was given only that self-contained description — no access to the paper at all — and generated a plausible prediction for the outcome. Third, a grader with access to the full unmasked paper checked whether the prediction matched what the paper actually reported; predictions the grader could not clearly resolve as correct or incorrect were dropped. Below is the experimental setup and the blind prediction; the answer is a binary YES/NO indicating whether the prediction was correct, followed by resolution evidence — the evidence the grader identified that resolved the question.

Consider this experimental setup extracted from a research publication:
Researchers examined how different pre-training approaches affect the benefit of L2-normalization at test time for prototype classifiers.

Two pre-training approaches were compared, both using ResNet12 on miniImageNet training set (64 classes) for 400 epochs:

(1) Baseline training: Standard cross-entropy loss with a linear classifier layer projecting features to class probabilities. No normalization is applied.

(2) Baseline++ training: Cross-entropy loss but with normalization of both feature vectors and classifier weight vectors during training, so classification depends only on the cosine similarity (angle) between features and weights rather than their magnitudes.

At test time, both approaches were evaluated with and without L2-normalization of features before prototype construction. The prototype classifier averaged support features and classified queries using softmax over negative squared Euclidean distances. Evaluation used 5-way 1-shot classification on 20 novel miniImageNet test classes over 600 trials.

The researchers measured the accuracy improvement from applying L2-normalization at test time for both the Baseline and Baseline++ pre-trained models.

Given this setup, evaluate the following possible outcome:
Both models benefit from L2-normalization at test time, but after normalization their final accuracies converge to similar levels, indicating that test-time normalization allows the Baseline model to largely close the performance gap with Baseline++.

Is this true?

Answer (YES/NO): NO